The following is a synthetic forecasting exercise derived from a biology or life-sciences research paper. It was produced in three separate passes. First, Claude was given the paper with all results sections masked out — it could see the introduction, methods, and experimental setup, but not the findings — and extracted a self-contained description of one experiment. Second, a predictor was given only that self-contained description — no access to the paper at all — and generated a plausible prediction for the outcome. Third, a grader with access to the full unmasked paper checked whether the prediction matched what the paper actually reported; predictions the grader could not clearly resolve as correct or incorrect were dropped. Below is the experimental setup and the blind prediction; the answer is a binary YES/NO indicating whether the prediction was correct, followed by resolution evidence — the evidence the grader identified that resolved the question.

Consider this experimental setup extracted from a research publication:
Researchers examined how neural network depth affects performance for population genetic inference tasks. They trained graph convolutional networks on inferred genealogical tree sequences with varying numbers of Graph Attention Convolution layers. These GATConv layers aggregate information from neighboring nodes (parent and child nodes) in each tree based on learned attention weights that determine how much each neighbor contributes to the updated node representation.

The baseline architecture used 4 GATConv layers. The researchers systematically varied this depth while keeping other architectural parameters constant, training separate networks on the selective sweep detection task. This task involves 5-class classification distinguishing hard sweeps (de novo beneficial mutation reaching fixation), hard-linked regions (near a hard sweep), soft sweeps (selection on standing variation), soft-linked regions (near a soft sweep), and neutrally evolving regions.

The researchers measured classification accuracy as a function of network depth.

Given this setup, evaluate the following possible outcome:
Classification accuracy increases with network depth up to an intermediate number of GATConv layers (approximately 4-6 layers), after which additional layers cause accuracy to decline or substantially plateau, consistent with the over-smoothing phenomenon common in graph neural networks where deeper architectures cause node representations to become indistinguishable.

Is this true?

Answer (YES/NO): NO